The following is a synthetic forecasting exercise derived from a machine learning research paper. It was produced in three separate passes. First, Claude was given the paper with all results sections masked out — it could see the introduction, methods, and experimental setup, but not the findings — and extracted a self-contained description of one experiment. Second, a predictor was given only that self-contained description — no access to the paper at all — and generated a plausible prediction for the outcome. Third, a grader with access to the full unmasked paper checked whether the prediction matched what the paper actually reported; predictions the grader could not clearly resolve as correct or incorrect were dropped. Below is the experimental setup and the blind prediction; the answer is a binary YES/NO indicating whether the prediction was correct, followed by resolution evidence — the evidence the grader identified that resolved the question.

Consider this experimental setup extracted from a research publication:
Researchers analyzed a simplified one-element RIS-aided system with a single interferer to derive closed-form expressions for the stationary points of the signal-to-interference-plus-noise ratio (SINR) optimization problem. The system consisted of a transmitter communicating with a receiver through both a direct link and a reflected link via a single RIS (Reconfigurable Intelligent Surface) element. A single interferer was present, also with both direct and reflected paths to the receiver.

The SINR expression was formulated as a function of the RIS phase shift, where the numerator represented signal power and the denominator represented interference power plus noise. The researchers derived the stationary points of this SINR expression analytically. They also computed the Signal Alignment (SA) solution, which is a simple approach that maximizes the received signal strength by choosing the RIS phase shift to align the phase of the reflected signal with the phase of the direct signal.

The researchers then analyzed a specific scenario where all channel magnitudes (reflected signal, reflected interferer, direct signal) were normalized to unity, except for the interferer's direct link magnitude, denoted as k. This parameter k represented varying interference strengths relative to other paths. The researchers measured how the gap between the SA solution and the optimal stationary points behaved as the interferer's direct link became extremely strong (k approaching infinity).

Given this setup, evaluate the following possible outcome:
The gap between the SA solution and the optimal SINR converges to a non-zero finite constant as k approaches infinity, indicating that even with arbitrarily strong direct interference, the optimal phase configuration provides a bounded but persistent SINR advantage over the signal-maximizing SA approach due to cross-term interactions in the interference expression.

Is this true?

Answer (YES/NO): NO